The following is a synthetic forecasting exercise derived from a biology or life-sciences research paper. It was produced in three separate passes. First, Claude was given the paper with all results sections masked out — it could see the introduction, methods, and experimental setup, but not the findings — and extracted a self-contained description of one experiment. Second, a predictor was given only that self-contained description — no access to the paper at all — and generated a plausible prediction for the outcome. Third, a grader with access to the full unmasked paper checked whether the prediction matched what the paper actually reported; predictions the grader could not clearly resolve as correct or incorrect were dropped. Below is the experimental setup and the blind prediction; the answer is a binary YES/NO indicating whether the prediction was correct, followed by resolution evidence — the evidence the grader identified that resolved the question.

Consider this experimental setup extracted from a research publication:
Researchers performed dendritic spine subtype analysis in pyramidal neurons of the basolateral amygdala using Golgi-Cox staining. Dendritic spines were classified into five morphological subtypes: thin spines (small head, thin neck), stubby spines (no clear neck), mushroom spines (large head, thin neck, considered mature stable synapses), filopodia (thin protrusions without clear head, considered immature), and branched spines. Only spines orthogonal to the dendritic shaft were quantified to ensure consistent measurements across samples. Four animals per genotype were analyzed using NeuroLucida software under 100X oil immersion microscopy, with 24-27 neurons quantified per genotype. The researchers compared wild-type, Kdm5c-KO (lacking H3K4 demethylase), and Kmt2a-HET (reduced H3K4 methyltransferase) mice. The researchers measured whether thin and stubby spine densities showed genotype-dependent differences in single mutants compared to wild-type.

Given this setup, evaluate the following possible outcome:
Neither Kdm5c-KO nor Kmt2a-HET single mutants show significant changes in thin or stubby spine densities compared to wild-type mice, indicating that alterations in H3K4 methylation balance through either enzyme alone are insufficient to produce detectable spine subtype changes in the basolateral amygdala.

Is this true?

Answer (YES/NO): YES